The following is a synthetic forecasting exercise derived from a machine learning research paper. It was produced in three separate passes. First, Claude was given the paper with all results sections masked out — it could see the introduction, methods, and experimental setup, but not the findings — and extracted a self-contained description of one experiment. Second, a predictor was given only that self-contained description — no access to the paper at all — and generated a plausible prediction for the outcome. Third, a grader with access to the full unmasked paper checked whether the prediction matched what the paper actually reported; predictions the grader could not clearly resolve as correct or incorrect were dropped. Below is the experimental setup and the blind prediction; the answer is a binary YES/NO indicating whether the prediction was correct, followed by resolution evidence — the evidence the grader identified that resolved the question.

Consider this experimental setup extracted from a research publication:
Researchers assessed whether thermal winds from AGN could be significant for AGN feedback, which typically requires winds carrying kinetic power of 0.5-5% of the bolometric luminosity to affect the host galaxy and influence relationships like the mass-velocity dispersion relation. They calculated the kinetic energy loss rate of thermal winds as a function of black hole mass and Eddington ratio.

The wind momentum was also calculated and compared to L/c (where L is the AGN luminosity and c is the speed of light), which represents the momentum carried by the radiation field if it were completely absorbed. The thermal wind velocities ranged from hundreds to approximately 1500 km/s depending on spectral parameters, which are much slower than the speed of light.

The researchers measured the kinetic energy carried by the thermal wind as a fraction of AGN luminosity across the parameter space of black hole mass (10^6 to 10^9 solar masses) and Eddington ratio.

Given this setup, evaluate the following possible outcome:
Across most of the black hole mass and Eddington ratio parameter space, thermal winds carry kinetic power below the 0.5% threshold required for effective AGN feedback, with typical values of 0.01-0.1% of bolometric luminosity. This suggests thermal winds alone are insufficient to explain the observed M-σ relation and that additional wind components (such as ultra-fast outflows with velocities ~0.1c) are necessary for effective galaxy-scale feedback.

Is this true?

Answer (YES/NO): NO